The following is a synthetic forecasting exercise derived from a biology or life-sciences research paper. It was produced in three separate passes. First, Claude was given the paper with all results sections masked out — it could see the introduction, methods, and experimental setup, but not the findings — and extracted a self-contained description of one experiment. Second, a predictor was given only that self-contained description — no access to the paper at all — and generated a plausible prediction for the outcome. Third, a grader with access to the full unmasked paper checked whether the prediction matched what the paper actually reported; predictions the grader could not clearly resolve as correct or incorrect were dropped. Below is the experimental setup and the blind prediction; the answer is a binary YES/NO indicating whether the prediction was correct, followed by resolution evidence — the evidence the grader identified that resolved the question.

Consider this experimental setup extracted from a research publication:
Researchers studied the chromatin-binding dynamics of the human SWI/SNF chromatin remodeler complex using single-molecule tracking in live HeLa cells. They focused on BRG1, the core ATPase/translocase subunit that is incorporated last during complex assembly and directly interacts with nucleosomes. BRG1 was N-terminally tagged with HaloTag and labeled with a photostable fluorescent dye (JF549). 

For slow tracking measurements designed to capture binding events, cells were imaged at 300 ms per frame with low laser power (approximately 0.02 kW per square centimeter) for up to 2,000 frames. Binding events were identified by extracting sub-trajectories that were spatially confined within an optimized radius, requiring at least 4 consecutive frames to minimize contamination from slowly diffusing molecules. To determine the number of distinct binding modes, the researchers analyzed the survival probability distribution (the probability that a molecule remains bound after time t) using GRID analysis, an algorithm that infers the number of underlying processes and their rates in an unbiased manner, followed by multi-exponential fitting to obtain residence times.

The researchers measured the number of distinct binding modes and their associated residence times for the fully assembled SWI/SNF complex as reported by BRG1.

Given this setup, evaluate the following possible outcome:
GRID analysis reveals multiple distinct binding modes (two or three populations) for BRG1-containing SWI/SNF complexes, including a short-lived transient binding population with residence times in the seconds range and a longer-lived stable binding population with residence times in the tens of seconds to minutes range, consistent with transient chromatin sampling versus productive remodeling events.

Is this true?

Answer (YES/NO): YES